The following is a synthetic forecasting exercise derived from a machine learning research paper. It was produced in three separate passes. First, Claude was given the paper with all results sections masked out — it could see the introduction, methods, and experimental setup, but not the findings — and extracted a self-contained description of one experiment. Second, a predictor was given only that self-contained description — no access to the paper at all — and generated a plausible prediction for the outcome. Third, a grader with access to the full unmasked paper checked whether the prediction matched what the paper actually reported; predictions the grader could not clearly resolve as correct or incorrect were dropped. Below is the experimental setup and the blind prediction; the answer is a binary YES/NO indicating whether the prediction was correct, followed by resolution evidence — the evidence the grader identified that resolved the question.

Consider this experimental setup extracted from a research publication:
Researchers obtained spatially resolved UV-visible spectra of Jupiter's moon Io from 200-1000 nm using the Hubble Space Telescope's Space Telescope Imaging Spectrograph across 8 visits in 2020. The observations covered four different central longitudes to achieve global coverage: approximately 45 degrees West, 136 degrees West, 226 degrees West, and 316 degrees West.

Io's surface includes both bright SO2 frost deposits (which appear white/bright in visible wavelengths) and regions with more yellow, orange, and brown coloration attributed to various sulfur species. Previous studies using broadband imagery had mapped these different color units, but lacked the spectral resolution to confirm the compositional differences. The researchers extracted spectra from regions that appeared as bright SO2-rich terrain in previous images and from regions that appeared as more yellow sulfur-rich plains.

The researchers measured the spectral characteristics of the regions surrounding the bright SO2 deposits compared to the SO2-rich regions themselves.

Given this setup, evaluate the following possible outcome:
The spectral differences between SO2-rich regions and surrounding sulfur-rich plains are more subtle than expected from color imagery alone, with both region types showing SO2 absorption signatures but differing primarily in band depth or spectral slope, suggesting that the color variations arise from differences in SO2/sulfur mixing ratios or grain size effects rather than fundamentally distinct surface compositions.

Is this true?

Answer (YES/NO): NO